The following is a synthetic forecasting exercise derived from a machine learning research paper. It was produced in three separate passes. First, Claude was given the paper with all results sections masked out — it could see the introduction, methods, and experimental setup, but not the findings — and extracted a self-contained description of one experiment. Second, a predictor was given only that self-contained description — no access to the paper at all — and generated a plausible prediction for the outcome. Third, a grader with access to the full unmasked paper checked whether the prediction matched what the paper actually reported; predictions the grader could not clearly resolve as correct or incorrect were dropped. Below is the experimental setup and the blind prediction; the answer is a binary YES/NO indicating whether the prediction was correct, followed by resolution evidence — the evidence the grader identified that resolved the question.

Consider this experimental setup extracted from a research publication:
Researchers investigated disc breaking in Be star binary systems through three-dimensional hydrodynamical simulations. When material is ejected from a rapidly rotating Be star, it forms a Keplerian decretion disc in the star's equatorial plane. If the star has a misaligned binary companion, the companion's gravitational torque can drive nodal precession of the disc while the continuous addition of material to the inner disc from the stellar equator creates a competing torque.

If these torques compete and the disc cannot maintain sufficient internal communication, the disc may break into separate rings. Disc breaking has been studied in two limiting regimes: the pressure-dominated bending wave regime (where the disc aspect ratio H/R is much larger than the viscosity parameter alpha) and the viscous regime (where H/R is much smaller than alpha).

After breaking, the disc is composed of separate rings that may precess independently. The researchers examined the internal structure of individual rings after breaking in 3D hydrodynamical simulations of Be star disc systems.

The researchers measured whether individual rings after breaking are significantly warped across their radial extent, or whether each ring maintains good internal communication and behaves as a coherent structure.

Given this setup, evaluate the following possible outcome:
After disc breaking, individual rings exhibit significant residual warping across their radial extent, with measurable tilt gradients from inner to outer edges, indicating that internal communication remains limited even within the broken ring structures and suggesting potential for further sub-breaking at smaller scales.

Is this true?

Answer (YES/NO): NO